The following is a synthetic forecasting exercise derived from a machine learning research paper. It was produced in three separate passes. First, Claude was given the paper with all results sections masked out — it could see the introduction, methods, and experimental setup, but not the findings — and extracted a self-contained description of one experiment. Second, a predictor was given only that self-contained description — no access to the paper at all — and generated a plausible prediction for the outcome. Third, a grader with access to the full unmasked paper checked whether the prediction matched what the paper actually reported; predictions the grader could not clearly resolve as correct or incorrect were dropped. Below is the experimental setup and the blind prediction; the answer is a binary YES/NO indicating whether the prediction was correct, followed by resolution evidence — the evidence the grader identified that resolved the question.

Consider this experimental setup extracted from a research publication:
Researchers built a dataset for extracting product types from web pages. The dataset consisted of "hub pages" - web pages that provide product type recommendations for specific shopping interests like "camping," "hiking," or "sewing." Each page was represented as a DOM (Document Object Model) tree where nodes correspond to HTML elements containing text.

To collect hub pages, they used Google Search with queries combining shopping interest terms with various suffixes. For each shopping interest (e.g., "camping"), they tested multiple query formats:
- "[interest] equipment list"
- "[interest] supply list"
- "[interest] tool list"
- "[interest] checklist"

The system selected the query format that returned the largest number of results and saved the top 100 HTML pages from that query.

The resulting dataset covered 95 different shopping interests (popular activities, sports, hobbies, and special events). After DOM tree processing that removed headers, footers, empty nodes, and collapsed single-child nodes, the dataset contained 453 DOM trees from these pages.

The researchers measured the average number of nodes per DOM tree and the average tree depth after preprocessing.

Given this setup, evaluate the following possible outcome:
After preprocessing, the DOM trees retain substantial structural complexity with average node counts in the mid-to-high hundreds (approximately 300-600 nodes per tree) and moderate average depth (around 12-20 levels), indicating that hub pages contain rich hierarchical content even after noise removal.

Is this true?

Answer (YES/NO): NO